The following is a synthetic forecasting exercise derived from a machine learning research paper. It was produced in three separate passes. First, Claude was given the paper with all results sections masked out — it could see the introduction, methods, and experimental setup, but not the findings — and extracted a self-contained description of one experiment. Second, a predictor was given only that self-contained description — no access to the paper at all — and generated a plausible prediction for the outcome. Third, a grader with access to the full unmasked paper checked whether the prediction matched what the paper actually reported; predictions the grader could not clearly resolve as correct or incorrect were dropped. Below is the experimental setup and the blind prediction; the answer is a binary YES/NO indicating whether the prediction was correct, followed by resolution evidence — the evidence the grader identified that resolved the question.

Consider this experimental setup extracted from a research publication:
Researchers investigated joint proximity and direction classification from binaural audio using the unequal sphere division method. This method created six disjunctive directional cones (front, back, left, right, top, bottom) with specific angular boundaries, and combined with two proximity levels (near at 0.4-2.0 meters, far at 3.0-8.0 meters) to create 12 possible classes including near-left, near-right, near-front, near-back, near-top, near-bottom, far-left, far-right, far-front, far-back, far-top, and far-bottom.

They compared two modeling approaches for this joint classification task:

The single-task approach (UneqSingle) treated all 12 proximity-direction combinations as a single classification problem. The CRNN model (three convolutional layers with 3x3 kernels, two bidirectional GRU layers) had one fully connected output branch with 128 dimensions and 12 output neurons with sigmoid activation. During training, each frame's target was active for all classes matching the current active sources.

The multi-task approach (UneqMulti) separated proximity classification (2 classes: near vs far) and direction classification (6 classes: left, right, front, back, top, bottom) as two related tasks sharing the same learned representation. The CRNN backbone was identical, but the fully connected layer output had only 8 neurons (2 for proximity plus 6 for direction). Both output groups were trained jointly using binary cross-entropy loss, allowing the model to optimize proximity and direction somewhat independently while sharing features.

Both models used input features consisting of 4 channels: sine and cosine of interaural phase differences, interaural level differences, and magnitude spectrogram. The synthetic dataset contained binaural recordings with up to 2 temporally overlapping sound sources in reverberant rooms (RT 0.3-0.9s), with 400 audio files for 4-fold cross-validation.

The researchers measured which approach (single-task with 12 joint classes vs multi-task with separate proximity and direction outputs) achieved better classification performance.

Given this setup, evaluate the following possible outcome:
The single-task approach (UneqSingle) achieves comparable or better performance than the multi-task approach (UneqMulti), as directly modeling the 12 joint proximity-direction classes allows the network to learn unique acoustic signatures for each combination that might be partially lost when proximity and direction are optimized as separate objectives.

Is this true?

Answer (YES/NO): NO